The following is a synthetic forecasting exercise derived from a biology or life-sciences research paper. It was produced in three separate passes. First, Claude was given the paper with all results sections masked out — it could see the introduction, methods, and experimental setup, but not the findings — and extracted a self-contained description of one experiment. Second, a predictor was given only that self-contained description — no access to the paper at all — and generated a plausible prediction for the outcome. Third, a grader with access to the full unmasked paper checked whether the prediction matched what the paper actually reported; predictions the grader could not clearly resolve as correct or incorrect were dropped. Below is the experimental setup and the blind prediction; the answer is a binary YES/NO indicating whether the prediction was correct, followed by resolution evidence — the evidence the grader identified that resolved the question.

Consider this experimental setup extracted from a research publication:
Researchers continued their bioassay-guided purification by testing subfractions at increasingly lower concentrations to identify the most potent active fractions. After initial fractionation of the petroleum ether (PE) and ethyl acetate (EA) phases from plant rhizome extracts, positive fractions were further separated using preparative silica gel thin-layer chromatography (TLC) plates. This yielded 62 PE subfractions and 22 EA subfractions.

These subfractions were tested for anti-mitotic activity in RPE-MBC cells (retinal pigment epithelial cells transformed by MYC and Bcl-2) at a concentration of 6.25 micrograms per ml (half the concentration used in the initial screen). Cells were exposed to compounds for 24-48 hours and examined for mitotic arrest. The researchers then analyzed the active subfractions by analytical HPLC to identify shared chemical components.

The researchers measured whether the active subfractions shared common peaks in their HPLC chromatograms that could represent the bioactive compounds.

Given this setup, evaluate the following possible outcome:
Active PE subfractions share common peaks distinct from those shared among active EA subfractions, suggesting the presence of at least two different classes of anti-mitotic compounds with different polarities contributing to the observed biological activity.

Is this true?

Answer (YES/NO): NO